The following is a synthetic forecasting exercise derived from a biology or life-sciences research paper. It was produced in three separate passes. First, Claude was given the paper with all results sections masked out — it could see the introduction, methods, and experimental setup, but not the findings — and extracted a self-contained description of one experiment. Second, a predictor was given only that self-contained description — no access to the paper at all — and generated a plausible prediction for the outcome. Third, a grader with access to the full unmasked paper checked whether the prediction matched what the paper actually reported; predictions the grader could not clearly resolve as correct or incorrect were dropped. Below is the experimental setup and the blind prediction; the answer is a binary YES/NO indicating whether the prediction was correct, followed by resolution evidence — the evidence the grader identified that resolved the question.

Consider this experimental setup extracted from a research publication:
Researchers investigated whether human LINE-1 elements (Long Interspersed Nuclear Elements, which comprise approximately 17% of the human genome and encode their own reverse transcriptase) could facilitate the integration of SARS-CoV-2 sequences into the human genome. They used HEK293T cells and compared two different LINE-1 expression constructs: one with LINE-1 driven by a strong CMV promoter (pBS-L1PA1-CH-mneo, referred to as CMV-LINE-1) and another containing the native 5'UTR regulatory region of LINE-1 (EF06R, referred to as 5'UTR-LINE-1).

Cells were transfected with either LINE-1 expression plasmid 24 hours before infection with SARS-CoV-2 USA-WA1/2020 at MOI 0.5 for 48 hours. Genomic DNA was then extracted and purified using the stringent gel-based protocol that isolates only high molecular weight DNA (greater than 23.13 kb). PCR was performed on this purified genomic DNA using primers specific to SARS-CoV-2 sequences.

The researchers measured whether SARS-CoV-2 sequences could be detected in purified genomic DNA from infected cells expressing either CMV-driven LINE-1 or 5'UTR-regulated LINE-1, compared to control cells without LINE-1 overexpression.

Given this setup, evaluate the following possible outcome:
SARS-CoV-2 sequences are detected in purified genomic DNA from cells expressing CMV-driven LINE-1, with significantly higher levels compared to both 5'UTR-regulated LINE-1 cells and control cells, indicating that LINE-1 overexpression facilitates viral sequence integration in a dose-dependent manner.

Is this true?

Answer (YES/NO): YES